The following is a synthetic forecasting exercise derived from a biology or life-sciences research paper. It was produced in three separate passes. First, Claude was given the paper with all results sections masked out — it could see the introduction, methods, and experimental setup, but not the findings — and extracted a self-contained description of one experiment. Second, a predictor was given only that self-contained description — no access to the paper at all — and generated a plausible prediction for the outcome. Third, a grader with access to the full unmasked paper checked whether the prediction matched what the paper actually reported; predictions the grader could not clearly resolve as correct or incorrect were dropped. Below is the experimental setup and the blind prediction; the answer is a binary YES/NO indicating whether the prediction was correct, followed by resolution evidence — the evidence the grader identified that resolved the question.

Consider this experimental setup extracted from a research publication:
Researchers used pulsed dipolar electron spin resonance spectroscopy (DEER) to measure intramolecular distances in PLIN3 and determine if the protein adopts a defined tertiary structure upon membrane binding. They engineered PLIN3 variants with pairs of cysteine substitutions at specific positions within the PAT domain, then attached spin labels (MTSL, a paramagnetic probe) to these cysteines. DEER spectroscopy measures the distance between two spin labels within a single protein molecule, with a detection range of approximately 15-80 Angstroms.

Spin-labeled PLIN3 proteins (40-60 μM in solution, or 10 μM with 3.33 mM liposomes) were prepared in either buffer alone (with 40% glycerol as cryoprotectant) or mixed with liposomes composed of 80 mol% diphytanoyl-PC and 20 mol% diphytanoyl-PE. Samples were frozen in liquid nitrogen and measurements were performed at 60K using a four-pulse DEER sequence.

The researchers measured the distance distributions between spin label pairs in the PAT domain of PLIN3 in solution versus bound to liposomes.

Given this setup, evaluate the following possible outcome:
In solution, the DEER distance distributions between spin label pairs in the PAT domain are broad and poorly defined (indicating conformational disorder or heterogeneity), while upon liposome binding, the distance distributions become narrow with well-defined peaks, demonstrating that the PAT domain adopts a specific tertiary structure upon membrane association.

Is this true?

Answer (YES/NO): NO